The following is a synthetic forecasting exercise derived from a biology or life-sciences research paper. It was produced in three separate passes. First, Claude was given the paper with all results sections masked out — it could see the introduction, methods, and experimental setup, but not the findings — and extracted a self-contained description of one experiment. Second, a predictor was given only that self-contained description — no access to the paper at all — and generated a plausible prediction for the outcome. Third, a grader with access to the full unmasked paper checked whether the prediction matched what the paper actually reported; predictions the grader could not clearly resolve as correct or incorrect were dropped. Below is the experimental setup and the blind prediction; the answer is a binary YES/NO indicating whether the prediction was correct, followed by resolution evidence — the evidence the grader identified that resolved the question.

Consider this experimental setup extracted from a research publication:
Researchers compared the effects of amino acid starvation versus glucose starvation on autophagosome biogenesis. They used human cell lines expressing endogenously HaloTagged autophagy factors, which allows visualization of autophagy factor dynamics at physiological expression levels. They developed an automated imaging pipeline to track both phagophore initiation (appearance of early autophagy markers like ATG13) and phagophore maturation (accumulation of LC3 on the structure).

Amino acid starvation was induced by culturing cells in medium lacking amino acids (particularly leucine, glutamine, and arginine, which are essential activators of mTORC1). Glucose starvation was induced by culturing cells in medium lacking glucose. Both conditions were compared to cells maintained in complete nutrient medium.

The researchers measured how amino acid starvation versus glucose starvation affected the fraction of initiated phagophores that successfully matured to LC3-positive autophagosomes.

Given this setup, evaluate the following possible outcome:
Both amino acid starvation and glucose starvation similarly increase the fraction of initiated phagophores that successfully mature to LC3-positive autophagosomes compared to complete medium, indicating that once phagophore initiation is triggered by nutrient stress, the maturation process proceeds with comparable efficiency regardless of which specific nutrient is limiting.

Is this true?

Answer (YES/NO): NO